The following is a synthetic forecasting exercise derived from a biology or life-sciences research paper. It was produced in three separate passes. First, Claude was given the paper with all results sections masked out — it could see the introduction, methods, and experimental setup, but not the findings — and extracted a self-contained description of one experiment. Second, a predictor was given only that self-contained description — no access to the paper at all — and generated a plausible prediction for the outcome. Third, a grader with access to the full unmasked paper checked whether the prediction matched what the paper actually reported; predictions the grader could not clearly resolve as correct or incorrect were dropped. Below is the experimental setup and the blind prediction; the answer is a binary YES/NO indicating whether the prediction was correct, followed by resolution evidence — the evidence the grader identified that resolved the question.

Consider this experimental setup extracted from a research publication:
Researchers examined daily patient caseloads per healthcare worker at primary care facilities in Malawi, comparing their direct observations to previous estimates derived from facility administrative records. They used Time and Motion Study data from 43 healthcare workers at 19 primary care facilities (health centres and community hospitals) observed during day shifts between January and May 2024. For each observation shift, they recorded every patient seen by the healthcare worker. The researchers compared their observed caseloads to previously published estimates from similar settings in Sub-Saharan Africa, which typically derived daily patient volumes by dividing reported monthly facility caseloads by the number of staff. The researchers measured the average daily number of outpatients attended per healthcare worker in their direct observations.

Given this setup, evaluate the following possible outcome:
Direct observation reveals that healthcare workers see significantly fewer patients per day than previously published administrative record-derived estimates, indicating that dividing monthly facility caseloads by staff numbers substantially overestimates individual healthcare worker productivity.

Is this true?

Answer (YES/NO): NO